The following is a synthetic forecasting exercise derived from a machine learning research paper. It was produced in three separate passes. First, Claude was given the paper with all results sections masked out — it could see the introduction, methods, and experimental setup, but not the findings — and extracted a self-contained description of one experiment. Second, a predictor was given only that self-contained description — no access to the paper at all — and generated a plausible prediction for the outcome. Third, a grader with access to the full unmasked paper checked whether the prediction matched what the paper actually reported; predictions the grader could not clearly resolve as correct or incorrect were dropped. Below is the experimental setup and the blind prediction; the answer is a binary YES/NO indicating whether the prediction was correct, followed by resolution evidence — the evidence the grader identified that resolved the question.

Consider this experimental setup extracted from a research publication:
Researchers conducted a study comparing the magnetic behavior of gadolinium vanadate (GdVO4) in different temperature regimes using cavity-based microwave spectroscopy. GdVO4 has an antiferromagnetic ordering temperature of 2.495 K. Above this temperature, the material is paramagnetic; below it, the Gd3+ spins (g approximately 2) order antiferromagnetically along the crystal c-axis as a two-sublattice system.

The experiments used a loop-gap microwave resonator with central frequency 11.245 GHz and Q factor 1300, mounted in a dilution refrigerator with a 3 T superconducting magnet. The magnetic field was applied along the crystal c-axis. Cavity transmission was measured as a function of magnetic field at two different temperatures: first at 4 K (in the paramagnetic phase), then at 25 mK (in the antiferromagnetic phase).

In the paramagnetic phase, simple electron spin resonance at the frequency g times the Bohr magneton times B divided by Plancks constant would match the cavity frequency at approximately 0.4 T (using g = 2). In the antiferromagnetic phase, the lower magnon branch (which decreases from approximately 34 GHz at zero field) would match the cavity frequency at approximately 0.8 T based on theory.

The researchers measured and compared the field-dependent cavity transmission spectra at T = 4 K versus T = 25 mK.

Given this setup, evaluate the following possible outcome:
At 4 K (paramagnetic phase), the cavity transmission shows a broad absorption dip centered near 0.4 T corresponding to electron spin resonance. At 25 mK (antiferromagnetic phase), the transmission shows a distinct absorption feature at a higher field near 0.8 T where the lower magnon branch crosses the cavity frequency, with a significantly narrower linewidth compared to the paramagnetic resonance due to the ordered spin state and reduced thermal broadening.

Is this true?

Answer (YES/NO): NO